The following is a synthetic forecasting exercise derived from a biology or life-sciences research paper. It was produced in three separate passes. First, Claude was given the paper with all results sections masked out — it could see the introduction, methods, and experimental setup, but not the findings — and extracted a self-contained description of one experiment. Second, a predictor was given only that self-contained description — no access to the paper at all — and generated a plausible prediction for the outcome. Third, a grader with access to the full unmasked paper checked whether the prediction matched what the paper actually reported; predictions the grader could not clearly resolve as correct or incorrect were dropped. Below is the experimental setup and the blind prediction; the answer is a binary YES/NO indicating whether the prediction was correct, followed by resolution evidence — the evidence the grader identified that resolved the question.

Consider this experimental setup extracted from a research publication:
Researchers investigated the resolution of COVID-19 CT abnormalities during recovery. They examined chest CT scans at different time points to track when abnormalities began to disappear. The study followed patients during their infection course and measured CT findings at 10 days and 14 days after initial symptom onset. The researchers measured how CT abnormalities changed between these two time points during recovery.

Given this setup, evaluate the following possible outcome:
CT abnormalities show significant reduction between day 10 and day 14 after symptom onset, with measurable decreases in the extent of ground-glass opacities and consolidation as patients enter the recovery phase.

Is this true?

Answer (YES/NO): NO